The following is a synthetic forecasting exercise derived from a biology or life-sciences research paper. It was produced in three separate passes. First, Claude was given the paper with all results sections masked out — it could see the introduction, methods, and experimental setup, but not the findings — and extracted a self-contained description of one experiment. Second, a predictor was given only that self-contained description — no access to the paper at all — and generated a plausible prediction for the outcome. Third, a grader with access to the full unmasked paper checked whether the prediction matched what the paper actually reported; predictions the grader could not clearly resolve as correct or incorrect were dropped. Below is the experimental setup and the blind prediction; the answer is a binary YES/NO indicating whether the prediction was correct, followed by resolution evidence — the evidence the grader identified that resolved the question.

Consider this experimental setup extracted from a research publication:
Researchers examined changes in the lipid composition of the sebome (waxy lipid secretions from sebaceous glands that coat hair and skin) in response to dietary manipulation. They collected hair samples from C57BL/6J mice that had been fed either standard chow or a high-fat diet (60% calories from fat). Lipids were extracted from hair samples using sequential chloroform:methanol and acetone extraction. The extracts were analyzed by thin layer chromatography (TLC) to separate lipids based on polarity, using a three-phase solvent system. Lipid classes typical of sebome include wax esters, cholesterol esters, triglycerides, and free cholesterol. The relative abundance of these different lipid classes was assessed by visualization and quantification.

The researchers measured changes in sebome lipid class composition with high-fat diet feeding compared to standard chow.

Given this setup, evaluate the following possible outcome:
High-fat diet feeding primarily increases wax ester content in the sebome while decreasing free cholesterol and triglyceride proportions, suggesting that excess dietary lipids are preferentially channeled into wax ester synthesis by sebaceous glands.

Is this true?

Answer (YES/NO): NO